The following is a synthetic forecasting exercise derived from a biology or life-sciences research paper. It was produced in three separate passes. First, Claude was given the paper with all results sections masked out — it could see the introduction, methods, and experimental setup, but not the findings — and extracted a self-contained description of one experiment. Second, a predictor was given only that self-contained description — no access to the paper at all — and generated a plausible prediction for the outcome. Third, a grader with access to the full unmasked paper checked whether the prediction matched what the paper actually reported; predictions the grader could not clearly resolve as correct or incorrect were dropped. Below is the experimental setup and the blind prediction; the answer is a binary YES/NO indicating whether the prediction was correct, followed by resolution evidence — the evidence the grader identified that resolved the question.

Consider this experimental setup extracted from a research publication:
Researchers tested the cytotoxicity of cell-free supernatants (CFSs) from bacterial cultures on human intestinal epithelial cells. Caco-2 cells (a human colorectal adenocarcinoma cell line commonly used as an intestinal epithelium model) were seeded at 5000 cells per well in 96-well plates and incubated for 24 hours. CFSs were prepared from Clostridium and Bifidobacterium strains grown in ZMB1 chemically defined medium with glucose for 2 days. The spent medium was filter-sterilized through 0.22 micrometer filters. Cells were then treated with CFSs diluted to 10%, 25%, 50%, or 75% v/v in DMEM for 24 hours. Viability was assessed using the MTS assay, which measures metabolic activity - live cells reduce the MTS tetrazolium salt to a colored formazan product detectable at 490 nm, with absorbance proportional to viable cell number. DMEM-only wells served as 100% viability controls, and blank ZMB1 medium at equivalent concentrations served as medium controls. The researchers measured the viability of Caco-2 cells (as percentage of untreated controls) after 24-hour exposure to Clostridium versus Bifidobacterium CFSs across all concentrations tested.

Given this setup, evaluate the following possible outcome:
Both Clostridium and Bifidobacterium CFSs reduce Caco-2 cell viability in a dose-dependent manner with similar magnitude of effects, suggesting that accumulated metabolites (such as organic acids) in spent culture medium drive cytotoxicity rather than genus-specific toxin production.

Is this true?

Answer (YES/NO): NO